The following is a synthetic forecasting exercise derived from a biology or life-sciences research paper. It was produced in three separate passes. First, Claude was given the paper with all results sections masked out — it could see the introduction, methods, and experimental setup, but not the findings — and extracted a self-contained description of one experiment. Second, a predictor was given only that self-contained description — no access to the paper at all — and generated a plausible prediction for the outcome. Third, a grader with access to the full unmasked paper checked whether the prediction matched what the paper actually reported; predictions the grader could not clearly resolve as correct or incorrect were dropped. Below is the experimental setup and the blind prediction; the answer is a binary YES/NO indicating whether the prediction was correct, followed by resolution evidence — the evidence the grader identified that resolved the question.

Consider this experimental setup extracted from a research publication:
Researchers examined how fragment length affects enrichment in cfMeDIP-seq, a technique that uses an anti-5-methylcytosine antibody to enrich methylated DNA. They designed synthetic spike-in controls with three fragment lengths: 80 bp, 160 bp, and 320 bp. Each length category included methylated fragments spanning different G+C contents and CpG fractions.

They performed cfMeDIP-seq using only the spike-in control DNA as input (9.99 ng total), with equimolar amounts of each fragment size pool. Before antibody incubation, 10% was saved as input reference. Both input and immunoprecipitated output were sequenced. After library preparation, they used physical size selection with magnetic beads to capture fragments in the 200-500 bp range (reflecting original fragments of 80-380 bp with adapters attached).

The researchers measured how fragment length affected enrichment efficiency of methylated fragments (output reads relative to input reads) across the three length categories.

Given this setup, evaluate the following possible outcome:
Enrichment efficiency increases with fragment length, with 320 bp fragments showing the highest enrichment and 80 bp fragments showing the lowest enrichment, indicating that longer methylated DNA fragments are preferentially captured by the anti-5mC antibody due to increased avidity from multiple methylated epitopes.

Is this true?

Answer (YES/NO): NO